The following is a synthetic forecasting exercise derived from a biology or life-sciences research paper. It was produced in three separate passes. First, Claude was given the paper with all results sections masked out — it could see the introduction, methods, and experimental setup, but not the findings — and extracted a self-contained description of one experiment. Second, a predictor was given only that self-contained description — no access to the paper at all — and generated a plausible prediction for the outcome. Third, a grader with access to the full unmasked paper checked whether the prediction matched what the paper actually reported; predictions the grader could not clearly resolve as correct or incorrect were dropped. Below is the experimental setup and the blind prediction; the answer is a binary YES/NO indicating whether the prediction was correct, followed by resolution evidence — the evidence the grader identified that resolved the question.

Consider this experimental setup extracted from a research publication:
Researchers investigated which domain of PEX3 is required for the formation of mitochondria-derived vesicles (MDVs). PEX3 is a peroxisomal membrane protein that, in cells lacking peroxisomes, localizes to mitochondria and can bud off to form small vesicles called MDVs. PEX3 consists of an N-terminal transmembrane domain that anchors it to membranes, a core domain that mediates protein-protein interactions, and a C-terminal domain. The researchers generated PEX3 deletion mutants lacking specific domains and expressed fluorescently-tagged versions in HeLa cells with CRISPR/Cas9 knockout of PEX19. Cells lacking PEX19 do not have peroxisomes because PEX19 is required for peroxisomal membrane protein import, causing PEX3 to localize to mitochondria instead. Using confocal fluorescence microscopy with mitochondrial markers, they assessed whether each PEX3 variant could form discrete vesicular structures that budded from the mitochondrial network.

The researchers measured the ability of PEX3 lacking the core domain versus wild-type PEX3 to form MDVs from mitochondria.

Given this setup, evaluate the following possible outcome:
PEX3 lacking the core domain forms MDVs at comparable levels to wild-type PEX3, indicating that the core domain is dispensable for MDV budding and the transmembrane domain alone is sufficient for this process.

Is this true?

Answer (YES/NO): NO